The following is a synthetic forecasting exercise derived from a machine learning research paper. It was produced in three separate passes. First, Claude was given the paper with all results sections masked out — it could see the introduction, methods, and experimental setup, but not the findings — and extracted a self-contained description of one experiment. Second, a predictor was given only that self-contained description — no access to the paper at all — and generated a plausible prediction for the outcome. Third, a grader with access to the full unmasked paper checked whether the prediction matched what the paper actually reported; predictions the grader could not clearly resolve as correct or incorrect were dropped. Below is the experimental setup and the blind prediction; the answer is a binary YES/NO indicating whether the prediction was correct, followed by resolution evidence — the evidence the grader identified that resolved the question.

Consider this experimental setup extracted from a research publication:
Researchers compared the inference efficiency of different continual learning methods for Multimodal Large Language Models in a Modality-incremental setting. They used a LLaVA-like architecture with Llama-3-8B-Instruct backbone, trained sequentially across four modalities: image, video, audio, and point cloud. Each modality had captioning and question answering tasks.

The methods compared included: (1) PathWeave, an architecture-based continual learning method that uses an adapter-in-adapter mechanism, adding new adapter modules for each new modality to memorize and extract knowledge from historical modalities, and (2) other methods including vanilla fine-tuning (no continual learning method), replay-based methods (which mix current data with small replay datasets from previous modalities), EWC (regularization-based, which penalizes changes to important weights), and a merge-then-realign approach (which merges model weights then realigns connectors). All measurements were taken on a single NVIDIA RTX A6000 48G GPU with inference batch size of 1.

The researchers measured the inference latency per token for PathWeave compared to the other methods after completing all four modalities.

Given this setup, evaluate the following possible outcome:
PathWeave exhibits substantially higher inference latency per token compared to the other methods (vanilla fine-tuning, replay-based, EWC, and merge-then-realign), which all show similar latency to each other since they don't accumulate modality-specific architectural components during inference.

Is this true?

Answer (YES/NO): YES